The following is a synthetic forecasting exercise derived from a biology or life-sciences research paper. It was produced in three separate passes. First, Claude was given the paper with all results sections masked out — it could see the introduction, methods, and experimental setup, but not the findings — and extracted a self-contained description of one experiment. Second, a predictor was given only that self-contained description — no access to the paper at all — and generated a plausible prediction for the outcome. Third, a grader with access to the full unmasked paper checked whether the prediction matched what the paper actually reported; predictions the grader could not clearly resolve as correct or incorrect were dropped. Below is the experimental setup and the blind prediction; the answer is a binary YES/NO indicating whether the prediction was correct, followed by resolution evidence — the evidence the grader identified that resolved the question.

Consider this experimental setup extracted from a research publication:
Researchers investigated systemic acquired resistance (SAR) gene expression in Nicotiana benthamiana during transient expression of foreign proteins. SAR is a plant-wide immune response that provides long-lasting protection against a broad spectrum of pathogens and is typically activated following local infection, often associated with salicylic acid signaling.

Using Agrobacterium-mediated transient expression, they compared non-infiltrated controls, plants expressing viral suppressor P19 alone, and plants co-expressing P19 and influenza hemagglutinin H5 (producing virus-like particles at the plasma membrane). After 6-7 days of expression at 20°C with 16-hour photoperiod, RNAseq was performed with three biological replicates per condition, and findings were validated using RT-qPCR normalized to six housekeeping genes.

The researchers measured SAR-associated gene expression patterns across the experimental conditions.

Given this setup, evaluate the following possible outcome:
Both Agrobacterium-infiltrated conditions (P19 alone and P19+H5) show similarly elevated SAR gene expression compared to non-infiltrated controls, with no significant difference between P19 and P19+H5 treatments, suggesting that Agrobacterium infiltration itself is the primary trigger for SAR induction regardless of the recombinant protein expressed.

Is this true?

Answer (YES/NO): NO